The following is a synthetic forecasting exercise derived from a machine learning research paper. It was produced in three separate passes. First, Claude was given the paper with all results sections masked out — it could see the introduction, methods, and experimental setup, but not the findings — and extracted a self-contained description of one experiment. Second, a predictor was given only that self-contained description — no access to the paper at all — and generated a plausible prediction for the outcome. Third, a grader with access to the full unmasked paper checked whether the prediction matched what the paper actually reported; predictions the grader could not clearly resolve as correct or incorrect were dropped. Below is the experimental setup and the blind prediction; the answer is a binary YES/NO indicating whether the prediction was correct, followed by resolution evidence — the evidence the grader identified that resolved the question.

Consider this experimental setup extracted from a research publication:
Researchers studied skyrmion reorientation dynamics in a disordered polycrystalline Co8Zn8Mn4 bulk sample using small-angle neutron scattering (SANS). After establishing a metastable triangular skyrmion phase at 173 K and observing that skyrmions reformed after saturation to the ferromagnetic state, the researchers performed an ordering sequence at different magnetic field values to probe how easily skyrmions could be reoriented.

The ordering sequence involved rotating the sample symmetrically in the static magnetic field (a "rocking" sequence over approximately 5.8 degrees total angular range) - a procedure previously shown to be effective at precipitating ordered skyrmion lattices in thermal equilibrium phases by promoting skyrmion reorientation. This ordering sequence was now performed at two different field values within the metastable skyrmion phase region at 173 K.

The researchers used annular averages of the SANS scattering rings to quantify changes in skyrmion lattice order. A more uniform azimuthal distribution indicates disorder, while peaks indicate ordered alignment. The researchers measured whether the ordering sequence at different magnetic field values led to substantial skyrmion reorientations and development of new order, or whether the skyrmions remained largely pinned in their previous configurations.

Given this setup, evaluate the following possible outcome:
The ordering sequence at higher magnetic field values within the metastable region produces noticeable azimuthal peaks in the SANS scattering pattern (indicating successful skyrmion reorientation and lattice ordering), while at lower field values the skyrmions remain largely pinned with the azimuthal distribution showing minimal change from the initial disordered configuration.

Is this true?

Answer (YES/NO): NO